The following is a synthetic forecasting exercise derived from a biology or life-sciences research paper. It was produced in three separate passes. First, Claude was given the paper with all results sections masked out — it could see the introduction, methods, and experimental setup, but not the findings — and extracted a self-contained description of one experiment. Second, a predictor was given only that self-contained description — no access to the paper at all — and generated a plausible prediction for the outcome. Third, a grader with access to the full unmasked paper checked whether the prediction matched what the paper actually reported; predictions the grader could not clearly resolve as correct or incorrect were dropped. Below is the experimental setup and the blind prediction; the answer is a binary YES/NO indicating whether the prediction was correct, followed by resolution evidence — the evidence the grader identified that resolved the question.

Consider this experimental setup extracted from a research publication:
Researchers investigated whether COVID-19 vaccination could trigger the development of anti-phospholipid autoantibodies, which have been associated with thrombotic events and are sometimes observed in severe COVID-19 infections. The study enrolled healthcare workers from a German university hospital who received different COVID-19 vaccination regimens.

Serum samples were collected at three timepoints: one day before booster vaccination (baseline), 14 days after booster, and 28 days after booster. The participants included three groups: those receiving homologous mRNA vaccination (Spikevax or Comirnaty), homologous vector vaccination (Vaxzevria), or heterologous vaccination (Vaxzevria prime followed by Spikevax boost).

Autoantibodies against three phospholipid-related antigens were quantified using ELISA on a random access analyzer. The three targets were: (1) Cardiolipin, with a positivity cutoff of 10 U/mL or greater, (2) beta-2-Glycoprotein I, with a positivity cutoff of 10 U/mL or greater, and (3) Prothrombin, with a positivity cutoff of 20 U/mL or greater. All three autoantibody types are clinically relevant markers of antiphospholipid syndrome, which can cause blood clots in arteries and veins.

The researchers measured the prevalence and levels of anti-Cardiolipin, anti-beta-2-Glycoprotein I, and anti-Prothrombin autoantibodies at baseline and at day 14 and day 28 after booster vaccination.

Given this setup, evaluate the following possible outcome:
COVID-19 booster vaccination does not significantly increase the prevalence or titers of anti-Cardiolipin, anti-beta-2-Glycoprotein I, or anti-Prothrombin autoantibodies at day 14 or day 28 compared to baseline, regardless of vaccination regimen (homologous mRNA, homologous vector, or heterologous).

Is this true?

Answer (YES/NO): NO